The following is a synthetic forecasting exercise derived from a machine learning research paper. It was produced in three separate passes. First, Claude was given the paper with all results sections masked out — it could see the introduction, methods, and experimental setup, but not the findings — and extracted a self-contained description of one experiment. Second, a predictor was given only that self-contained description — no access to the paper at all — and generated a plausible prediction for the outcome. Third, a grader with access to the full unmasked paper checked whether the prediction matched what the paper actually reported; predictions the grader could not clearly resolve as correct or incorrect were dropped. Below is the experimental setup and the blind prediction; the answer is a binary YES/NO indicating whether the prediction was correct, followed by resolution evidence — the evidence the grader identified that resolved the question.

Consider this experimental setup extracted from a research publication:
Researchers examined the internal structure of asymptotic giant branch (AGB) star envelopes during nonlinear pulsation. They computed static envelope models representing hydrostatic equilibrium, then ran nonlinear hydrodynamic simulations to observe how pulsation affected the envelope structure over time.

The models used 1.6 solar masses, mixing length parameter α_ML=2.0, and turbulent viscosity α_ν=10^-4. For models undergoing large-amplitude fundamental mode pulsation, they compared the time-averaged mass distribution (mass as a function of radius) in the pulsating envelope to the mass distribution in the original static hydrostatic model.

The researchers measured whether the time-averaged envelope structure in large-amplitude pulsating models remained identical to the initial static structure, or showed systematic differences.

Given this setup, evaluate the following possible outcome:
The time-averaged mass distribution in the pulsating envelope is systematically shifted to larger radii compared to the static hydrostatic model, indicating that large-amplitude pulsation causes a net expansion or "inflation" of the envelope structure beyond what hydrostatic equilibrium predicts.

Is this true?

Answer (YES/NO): NO